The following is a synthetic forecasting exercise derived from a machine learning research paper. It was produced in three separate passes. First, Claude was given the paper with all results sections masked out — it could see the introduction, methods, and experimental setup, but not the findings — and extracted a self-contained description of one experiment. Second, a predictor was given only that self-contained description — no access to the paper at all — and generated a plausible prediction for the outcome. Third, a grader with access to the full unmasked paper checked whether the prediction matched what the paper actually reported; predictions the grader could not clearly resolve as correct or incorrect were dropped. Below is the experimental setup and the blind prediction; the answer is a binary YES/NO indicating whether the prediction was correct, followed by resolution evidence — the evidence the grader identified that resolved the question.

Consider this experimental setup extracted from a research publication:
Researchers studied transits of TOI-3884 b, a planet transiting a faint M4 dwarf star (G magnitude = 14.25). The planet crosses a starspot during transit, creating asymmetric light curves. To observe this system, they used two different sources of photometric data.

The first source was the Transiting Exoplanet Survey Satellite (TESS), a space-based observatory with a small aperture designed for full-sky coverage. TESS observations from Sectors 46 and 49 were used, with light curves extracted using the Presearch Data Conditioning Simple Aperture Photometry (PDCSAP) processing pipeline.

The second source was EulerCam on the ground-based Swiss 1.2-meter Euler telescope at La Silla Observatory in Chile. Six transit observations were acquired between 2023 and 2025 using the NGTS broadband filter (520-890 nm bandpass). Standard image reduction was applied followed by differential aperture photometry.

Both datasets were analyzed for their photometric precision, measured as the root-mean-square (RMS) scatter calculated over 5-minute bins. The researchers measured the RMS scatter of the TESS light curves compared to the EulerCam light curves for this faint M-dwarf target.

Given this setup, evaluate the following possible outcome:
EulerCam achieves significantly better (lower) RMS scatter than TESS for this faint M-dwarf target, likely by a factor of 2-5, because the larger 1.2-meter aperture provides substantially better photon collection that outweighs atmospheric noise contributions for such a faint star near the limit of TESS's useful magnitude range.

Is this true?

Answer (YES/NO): YES